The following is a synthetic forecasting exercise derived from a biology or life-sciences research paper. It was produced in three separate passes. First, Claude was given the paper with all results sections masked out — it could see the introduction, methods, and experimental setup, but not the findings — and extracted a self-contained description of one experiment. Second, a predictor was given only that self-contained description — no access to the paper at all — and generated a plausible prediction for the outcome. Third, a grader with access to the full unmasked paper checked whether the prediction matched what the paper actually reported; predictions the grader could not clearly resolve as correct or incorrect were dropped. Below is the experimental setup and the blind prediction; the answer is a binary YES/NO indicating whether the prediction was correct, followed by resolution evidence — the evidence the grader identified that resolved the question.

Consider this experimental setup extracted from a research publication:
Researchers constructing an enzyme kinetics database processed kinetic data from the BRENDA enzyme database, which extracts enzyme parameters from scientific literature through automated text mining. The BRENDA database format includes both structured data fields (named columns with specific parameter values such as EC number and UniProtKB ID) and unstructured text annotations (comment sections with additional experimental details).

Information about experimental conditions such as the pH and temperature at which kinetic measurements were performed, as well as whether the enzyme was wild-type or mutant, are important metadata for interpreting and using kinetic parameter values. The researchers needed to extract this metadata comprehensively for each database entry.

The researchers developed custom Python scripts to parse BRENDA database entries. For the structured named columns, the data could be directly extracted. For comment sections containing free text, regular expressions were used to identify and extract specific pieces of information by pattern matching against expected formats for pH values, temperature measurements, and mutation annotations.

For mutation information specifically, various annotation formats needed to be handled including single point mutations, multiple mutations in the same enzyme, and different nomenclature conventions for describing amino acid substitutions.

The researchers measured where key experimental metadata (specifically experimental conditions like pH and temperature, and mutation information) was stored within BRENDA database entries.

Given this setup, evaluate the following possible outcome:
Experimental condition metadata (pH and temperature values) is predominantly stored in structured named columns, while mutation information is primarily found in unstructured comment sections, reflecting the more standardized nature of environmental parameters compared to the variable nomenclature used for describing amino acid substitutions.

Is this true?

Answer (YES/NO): NO